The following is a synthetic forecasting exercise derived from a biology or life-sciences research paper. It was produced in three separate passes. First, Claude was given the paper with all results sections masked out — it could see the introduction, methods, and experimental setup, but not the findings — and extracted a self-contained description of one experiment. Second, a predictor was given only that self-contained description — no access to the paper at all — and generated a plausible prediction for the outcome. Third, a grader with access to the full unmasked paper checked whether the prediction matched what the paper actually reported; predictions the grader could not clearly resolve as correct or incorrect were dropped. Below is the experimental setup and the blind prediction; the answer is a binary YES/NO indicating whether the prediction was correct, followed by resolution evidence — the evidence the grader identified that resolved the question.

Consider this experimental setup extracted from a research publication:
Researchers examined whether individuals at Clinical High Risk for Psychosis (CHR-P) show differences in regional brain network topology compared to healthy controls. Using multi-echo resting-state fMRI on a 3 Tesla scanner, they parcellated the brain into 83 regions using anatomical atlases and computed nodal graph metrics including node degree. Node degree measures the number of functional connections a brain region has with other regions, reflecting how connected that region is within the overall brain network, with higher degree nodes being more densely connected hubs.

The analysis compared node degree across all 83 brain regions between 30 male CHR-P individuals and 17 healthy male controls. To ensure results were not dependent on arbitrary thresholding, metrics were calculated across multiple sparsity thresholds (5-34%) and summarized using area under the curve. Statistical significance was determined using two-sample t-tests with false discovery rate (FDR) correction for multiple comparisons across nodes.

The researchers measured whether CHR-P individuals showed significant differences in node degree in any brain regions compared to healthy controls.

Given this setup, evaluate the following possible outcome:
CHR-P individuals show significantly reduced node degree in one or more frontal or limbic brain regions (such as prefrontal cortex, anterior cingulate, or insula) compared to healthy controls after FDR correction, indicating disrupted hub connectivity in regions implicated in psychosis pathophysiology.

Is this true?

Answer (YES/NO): NO